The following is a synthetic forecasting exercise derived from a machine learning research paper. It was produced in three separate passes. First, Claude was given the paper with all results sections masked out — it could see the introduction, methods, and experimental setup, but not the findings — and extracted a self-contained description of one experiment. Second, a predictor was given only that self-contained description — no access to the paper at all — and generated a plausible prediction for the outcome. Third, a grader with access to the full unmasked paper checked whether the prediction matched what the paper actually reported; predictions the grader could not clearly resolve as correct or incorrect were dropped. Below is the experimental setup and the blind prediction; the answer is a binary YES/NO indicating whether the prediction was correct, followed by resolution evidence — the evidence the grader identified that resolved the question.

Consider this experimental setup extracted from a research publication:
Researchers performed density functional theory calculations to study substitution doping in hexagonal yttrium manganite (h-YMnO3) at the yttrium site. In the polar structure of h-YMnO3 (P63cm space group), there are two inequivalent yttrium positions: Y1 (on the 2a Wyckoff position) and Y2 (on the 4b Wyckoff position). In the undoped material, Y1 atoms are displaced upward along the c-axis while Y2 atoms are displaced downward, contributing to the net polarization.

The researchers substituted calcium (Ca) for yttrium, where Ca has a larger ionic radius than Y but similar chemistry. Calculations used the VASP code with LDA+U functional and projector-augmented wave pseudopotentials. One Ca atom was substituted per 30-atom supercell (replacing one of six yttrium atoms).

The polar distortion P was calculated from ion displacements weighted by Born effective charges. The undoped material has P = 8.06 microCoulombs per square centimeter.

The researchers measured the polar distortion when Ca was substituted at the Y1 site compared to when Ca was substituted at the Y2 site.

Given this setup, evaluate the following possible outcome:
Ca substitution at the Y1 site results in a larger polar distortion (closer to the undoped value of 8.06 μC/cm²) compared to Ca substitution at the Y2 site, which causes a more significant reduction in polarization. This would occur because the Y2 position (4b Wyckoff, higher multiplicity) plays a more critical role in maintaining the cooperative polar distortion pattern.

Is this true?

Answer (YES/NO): YES